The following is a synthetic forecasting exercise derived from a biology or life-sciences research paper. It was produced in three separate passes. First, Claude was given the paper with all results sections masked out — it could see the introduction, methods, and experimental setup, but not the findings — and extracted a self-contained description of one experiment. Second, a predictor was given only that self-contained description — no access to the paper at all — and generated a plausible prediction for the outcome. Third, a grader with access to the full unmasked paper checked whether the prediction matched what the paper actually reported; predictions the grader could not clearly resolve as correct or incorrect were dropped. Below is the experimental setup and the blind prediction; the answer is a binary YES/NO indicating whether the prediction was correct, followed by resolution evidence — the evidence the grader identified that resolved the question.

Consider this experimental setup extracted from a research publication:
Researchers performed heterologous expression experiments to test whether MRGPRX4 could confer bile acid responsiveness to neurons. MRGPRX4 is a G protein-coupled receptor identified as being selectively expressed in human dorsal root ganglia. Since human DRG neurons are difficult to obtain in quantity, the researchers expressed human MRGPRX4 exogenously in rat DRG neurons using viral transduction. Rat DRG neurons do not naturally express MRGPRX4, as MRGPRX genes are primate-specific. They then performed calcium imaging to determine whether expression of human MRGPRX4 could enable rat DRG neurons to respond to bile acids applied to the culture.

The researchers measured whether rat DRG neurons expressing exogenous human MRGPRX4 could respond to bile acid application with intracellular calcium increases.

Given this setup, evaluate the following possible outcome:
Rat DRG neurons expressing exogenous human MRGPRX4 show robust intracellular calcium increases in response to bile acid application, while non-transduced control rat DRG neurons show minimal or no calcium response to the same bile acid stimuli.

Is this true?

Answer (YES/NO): YES